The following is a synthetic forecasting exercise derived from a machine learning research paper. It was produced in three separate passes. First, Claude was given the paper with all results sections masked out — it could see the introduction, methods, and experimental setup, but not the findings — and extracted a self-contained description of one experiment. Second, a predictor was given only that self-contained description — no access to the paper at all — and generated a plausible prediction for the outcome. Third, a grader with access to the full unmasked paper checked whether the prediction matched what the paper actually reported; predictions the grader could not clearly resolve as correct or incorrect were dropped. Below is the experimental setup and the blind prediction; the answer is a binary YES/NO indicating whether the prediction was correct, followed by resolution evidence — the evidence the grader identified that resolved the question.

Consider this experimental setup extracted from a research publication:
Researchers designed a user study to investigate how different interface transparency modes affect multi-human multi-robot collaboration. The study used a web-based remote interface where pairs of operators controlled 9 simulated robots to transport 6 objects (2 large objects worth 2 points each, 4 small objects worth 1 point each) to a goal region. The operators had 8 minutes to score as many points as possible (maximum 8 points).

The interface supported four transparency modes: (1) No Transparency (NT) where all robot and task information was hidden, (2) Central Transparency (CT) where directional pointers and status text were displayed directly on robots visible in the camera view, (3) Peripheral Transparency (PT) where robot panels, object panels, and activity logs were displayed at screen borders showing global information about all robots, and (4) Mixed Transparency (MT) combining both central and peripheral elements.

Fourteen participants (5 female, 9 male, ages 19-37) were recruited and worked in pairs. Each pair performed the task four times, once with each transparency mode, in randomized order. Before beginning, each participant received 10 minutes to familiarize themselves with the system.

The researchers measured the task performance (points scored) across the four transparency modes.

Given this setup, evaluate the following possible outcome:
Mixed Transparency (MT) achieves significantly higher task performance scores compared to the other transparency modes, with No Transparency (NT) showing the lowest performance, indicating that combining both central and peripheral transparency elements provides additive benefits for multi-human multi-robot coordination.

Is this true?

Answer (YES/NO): NO